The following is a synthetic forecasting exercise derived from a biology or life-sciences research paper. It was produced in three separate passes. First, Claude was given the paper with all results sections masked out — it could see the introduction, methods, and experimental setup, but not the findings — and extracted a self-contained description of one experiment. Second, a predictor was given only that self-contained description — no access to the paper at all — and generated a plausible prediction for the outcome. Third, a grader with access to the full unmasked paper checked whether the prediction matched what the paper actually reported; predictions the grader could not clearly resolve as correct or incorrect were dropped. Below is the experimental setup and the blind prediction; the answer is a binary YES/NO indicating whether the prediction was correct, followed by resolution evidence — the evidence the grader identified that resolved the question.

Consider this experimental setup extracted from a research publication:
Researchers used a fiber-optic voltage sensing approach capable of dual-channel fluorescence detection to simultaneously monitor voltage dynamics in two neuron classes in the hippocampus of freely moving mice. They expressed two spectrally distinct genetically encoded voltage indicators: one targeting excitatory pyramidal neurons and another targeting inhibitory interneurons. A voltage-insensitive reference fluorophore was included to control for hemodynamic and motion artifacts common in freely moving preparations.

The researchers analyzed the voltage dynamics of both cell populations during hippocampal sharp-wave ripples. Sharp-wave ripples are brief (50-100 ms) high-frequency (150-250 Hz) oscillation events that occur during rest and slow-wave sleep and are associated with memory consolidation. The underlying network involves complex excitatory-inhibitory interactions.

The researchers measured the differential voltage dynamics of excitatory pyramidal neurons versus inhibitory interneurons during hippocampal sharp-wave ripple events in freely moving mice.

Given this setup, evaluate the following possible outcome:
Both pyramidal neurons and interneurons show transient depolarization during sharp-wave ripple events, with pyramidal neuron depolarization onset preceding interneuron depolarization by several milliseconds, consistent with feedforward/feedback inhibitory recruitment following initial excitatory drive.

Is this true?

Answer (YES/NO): NO